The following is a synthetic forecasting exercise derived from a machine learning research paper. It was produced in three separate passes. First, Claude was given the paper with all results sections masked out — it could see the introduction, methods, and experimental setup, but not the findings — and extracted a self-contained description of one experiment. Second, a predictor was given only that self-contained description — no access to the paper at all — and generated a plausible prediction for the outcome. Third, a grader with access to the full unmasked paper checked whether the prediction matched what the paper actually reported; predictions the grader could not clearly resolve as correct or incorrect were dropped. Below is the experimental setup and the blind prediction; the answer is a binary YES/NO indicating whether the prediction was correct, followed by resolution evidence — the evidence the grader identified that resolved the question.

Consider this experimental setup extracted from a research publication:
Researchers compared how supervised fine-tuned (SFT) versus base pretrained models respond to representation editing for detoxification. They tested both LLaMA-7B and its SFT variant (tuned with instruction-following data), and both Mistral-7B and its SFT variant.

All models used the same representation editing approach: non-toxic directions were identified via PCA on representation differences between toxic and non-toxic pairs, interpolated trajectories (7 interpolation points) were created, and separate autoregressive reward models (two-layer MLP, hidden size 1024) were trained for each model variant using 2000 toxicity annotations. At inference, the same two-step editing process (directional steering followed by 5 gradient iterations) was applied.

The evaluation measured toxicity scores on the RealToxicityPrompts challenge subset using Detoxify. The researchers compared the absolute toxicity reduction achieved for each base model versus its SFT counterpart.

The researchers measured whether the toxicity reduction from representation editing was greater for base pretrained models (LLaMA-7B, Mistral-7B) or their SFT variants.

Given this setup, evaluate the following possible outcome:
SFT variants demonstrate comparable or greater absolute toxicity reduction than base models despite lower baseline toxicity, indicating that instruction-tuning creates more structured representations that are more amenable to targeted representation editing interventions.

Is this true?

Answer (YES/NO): NO